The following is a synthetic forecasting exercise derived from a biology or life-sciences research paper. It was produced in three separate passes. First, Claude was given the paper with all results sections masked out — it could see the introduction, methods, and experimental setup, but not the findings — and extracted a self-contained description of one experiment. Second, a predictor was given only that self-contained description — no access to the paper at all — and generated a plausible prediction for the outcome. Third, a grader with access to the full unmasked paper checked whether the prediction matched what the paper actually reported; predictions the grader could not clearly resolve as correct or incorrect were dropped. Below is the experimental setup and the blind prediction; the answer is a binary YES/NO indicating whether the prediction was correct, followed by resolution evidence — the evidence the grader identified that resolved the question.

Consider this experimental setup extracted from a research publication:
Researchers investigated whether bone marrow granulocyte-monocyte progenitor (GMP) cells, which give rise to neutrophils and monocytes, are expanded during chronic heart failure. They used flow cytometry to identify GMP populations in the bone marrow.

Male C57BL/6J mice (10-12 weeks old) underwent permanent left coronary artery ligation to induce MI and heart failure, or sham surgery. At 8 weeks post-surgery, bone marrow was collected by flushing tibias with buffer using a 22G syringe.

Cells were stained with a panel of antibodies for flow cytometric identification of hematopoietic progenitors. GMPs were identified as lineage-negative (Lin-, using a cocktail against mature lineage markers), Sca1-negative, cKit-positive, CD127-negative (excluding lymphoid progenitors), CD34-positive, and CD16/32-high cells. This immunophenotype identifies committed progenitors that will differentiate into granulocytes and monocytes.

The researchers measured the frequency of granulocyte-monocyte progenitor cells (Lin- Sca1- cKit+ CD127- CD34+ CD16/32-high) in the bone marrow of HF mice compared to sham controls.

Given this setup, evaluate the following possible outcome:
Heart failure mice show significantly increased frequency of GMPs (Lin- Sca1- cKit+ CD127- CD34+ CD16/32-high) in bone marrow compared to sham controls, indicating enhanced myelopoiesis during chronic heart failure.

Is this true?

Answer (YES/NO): YES